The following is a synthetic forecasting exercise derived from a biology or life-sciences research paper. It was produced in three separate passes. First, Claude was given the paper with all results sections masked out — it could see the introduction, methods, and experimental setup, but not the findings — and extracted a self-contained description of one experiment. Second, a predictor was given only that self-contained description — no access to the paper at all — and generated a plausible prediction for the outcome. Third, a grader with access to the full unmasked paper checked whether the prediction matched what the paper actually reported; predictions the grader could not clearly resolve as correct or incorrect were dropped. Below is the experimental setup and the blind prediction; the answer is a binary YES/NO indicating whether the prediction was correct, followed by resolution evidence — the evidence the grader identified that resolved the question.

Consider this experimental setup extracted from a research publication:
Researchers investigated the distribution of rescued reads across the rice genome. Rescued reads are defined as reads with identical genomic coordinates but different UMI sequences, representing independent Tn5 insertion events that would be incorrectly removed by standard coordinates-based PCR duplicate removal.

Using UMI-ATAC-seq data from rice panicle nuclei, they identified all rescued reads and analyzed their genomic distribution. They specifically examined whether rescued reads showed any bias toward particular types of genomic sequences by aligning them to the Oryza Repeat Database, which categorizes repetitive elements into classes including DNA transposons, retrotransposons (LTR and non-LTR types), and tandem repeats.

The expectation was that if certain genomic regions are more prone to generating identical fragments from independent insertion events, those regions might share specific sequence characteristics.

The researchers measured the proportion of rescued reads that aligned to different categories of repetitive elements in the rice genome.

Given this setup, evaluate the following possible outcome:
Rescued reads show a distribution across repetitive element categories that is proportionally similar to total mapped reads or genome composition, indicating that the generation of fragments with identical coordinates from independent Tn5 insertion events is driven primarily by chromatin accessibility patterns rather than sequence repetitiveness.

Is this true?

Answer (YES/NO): NO